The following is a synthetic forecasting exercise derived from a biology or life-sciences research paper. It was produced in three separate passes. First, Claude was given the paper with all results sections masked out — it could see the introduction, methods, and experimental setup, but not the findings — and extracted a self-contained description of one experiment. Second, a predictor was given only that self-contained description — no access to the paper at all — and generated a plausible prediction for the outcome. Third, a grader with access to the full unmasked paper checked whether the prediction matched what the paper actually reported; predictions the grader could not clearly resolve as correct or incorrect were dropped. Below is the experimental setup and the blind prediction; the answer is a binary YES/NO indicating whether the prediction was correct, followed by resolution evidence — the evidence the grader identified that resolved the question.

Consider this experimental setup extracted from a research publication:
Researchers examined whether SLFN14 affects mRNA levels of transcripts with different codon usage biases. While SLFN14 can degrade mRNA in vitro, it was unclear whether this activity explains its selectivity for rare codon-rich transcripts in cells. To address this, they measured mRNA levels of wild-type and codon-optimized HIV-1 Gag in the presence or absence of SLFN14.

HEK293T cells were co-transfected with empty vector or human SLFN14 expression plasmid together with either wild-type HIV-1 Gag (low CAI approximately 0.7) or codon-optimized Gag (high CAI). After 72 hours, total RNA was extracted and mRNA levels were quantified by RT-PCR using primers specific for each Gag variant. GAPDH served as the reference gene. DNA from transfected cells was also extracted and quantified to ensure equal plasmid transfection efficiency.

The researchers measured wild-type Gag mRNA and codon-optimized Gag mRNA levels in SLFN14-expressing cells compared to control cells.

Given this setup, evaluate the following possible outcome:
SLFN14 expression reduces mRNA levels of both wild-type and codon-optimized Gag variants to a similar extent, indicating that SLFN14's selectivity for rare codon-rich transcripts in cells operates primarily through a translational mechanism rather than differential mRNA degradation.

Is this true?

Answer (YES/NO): YES